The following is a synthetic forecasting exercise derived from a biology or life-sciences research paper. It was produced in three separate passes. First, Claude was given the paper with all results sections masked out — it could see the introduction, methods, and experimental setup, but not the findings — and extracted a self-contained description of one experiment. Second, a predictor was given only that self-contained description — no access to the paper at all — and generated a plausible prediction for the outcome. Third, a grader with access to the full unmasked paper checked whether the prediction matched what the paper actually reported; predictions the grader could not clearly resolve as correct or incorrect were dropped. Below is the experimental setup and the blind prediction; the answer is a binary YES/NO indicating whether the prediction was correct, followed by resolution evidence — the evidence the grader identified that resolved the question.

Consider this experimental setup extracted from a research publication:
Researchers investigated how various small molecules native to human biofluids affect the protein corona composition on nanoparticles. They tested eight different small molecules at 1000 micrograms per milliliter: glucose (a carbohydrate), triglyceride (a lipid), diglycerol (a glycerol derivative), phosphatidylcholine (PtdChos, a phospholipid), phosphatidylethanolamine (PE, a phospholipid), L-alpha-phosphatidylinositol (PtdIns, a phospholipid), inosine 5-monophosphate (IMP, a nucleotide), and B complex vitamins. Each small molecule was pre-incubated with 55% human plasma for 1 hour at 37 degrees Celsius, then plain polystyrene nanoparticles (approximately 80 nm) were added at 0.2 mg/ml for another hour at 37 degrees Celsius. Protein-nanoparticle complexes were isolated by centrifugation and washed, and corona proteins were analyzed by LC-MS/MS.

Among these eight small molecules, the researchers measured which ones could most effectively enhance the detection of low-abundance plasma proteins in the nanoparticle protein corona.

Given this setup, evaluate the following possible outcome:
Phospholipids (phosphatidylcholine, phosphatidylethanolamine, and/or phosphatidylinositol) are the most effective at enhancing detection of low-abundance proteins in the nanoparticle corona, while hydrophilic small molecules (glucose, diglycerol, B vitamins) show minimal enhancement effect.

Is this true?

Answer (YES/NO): NO